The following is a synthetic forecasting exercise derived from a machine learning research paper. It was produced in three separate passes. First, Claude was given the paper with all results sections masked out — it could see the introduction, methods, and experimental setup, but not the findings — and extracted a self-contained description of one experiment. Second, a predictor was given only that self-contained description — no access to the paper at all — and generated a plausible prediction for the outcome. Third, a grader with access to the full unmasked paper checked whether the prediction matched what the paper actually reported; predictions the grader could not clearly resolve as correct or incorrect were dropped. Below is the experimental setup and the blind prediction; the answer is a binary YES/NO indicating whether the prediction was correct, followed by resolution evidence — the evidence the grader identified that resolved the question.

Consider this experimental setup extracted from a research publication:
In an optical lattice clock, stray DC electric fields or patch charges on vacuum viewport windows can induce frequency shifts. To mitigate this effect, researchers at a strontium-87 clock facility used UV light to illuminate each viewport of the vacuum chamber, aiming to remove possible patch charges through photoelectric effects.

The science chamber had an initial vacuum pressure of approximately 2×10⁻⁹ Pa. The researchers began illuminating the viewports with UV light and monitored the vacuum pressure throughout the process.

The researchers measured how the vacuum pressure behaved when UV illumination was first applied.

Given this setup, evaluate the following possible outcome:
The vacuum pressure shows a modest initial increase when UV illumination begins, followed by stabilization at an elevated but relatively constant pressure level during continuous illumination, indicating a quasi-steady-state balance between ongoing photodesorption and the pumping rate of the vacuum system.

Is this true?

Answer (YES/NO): NO